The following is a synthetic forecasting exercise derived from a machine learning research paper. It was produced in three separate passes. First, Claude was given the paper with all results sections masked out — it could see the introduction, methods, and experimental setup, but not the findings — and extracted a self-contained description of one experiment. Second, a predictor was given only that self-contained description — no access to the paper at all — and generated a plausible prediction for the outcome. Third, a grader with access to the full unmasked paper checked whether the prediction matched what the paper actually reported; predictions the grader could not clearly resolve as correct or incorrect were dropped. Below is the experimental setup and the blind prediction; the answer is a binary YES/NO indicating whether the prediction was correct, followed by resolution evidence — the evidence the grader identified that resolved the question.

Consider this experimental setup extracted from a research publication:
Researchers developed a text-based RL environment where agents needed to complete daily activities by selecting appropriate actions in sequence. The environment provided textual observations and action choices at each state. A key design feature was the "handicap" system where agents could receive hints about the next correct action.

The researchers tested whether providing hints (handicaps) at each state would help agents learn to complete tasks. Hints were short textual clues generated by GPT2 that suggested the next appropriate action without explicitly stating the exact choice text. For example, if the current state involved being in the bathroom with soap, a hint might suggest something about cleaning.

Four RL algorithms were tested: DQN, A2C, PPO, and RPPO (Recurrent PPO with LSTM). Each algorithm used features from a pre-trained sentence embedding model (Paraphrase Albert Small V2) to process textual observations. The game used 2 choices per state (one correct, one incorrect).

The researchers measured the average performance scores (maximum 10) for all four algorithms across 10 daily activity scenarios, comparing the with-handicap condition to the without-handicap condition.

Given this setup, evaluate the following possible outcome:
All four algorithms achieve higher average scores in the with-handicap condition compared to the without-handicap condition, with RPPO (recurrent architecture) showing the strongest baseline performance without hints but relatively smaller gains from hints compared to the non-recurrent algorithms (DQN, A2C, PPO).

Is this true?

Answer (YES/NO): YES